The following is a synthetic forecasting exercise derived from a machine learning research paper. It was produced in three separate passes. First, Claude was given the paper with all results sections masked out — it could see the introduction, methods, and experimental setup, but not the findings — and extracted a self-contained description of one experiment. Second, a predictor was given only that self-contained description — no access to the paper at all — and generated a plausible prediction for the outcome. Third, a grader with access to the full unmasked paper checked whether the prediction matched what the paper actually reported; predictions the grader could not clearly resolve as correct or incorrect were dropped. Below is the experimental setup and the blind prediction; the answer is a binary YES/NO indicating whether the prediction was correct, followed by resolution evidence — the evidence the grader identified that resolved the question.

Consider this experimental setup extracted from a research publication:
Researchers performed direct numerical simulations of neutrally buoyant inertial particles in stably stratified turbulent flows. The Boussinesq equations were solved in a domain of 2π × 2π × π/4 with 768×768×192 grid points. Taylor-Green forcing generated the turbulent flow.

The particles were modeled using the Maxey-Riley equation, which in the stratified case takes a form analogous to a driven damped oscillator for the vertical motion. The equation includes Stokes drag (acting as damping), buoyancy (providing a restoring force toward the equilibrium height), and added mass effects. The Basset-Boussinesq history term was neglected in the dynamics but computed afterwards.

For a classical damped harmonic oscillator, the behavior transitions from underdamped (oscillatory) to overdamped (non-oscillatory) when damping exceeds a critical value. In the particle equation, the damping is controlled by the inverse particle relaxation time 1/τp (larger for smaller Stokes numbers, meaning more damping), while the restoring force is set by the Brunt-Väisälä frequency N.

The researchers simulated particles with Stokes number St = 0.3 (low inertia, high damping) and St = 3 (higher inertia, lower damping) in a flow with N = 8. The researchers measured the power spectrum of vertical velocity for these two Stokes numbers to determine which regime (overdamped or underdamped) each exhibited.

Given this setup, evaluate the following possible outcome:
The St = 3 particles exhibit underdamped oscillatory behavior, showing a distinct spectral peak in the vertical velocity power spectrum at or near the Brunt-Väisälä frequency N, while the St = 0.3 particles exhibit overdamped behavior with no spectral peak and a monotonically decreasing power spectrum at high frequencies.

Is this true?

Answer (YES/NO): NO